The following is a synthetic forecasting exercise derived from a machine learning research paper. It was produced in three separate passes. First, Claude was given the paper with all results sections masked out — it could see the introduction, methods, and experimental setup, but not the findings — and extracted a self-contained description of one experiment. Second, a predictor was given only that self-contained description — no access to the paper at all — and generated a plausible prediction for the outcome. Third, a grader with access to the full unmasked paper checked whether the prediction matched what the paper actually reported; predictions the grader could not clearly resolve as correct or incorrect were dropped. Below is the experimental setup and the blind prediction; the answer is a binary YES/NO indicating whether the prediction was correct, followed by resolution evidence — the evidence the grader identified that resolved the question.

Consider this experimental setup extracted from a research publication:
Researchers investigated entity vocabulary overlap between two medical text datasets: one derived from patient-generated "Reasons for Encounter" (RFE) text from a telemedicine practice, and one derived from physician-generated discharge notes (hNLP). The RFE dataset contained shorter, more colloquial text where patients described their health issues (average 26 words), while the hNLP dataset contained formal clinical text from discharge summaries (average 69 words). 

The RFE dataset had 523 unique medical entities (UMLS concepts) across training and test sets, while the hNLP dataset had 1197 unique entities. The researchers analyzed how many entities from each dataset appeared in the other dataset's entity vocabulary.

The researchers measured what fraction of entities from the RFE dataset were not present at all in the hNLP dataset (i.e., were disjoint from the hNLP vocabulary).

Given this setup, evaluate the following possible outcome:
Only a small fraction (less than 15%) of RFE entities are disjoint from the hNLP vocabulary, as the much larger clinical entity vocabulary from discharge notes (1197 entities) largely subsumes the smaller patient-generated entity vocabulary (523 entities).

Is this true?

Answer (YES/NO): NO